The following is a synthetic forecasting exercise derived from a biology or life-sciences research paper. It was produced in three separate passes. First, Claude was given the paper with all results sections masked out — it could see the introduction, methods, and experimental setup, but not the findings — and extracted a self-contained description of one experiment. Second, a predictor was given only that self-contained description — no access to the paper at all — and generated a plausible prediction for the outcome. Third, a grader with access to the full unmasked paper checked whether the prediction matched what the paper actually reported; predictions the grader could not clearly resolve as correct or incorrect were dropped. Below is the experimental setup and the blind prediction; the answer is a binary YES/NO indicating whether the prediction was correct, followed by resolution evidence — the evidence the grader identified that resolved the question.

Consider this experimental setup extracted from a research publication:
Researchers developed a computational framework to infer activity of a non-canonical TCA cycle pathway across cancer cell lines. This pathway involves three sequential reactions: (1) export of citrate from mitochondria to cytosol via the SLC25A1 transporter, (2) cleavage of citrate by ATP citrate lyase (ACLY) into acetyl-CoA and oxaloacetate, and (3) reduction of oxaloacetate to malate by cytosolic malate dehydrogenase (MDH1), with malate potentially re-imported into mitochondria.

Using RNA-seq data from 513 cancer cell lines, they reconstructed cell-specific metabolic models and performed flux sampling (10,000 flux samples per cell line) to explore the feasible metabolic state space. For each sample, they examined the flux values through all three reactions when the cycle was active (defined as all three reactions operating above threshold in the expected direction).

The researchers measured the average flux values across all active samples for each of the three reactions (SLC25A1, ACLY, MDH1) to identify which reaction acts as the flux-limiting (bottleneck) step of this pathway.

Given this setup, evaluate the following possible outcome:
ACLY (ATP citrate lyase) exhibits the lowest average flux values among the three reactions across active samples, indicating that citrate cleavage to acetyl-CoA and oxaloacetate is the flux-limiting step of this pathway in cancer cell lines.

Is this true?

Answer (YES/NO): YES